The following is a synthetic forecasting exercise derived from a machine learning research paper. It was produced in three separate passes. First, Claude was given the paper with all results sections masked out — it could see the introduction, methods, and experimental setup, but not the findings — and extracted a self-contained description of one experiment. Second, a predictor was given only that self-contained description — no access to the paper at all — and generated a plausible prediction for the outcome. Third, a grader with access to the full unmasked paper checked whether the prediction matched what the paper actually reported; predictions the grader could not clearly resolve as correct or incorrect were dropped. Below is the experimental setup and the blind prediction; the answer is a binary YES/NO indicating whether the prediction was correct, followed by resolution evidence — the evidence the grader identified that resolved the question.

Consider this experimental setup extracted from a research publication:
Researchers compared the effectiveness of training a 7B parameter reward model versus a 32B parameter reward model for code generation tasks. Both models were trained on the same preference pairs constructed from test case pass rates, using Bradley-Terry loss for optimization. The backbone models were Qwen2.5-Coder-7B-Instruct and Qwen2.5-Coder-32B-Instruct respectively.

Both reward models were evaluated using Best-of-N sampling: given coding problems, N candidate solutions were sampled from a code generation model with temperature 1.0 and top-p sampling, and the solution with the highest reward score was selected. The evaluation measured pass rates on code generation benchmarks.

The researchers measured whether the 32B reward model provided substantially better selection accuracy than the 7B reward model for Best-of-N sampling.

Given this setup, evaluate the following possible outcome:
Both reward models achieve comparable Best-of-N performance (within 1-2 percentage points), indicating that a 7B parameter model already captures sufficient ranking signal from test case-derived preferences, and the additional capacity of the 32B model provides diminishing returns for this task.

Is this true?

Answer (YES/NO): NO